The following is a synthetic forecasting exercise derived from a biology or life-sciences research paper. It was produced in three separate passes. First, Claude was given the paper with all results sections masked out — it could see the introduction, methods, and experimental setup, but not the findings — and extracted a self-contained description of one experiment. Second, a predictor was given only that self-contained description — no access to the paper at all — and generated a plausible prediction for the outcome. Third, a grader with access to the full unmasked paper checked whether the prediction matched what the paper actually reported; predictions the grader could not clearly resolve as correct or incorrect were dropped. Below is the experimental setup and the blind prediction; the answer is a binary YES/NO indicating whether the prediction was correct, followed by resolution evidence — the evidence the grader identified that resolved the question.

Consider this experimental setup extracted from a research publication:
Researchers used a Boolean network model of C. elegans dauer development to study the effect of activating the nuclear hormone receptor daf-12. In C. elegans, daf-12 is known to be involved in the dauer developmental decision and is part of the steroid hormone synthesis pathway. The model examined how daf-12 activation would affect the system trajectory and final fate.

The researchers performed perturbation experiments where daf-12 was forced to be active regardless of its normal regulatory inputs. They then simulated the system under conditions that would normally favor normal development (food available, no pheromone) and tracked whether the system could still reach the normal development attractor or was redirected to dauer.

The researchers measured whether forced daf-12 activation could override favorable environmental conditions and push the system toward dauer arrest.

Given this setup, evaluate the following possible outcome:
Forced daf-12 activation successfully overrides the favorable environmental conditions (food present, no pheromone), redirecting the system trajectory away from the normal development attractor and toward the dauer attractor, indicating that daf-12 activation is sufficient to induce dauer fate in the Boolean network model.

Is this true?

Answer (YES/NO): YES